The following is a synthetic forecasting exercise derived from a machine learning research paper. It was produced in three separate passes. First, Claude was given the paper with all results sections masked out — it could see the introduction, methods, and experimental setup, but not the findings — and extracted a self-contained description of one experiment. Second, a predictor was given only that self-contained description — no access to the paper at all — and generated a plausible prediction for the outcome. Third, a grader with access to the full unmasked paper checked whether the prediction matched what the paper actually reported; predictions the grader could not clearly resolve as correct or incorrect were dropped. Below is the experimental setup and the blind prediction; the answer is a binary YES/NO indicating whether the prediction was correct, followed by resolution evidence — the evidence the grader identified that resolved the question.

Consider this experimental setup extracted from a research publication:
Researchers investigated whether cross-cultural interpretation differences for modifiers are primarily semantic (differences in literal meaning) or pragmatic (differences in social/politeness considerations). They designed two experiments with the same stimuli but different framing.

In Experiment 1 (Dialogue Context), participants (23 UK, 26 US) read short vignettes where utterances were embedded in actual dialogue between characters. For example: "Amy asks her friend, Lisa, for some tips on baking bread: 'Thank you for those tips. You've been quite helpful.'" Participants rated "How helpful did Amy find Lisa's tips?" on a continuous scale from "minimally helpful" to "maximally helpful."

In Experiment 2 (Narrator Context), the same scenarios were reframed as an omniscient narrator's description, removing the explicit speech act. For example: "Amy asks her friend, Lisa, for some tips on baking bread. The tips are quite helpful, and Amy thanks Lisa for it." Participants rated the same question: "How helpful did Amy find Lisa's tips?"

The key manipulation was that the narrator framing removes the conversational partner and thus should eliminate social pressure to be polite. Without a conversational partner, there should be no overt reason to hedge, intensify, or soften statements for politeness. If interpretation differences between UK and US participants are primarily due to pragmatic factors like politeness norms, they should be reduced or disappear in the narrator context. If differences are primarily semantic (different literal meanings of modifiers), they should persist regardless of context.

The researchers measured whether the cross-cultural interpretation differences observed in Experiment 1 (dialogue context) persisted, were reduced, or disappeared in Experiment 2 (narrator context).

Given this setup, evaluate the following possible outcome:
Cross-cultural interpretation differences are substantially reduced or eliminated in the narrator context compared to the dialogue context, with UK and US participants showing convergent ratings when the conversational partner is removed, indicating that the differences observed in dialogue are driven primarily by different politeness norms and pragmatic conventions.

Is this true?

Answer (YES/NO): NO